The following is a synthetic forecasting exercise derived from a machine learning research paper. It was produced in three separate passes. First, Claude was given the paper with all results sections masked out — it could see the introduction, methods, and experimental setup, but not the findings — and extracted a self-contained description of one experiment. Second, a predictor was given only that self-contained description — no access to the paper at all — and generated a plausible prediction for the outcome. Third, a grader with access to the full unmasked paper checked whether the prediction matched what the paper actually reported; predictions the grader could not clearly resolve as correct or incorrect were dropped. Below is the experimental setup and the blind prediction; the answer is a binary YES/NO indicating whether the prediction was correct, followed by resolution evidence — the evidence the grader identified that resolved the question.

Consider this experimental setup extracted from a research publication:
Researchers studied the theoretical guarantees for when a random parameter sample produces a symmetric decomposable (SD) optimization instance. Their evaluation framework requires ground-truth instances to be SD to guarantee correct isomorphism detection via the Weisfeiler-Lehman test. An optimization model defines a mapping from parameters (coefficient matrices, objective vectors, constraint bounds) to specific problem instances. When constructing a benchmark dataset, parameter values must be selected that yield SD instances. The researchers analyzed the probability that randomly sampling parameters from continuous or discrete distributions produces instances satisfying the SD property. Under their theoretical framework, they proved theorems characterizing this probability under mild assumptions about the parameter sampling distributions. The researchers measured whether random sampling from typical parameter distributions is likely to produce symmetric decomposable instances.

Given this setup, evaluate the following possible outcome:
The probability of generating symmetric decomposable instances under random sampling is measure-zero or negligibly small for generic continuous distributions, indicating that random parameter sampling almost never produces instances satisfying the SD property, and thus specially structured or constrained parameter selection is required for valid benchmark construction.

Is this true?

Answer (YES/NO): NO